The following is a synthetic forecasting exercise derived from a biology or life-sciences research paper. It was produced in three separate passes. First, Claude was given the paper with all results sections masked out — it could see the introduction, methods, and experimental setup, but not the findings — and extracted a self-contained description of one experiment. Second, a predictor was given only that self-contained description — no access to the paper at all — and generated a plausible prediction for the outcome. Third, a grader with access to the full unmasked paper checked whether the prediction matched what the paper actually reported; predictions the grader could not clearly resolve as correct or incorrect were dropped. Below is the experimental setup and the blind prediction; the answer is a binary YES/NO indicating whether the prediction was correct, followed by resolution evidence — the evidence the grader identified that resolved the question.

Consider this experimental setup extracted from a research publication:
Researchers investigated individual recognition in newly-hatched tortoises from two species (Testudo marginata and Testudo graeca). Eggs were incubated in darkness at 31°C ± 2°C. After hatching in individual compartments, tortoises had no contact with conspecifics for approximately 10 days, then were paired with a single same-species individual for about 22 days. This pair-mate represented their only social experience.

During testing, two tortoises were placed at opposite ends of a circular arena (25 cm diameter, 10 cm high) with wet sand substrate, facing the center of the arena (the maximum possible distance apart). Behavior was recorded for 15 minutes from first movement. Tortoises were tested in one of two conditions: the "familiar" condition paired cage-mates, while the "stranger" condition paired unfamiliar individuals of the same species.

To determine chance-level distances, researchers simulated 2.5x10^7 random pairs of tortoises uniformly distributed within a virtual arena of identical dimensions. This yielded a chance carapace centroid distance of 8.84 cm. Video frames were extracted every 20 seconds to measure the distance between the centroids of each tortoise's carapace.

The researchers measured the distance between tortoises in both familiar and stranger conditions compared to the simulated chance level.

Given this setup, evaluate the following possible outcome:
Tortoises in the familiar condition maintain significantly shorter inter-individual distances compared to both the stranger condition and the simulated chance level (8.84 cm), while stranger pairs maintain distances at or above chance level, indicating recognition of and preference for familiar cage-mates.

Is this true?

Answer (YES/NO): NO